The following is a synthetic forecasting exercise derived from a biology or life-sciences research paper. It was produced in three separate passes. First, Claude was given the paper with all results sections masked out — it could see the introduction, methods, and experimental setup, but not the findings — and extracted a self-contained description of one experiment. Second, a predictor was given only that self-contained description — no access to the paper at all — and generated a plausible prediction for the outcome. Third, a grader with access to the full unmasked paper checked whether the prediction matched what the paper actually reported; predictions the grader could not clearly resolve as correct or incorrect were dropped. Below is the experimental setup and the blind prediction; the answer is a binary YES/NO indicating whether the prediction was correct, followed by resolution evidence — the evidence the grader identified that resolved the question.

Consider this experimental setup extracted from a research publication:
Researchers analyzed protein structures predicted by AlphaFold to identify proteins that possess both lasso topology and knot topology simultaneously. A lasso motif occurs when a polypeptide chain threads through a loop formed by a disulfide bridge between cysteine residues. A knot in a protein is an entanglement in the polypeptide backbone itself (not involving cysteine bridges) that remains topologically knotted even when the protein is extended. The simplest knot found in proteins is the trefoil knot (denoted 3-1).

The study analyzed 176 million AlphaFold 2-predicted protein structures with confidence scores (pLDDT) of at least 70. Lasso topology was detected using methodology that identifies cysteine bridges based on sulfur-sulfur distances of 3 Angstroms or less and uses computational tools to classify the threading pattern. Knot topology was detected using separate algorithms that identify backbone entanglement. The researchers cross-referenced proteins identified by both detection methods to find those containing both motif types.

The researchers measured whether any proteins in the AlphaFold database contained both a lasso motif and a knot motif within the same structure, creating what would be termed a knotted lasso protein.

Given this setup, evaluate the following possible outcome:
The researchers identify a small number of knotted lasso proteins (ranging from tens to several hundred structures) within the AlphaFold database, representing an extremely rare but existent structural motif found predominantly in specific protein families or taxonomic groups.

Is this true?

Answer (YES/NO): NO